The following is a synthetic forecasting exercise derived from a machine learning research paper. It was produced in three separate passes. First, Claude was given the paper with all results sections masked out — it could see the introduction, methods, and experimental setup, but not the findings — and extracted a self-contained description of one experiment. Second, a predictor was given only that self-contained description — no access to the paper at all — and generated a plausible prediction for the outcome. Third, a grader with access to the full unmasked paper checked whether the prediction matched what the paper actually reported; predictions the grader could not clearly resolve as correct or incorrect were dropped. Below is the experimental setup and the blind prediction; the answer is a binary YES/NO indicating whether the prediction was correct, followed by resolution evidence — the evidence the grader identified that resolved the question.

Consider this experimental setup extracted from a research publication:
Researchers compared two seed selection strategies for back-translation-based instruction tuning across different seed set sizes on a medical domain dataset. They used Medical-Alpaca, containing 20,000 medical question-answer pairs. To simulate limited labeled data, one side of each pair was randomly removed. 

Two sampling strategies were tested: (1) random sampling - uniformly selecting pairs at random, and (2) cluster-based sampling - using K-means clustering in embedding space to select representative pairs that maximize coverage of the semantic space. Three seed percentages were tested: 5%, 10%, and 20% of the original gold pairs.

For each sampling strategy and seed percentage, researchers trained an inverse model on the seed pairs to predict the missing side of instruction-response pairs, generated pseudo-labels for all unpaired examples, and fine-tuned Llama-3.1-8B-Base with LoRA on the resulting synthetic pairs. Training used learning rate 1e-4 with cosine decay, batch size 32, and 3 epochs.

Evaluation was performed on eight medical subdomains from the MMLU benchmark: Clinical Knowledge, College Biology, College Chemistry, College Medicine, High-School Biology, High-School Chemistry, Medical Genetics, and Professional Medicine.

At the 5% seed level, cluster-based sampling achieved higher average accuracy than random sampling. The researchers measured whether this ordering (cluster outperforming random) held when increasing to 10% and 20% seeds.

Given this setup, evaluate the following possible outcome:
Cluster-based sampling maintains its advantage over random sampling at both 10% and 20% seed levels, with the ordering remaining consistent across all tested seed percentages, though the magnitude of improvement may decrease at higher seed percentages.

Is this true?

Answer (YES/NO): NO